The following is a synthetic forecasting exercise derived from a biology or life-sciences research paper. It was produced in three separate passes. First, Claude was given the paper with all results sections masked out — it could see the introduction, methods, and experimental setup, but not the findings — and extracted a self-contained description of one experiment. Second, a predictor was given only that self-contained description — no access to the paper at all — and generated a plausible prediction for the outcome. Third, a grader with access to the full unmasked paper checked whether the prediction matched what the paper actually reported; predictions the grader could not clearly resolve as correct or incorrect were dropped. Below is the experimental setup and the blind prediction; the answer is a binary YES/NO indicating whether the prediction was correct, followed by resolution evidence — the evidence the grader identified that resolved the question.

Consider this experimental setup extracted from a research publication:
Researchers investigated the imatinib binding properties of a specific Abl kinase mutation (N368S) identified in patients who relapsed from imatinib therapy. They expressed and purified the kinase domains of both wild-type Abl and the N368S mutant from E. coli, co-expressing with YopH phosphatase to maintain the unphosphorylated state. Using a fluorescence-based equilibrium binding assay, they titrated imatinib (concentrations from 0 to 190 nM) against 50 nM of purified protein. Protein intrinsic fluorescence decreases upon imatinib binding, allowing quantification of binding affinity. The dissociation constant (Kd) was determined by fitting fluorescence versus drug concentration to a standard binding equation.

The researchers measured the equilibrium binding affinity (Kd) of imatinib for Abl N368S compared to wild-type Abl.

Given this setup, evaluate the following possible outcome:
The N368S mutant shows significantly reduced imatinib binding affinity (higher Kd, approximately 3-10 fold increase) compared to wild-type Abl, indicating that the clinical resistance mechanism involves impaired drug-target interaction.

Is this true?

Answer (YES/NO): NO